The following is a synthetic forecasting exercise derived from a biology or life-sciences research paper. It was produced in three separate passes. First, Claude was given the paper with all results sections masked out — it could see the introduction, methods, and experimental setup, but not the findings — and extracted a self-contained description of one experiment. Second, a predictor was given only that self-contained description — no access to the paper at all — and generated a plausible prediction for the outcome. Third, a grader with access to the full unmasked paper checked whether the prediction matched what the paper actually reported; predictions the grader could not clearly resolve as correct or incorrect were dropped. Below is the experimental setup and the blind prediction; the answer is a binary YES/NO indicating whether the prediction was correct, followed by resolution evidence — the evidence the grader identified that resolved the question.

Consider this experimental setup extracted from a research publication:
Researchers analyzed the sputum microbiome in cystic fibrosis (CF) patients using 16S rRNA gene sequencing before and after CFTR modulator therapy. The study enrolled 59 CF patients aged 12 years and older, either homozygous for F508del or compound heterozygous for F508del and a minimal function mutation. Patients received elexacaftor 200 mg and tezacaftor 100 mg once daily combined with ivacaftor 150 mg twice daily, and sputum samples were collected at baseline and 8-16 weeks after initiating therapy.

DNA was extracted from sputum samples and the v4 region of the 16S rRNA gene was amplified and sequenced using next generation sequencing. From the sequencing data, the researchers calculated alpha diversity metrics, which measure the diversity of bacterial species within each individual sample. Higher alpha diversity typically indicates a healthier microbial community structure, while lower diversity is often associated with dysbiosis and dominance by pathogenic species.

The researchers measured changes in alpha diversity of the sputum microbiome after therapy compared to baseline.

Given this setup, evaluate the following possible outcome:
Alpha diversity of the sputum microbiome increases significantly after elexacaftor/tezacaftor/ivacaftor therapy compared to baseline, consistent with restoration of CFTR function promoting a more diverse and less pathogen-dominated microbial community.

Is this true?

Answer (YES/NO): YES